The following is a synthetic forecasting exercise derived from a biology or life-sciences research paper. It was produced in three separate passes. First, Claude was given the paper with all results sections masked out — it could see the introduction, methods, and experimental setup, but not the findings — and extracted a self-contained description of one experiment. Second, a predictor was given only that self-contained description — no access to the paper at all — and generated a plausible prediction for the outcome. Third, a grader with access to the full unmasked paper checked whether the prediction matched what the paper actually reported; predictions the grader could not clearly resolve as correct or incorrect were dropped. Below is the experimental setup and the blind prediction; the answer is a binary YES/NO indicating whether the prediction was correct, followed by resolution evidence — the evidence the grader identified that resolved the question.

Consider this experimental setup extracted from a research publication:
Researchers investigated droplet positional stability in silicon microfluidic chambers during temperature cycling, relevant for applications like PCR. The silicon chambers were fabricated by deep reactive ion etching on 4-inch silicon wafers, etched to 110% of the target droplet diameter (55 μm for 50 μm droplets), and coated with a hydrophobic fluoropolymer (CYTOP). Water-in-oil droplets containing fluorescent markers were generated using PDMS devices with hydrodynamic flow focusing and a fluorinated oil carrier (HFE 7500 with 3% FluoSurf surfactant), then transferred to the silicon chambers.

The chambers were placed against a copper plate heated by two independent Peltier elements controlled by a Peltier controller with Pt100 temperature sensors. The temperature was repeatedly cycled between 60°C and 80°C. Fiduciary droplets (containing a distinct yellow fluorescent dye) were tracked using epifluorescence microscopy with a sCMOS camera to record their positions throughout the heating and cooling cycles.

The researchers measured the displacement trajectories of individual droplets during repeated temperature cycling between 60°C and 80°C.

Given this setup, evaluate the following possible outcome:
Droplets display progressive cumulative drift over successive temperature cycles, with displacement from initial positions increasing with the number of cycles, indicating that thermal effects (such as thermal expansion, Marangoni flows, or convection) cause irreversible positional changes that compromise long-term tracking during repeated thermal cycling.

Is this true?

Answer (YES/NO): NO